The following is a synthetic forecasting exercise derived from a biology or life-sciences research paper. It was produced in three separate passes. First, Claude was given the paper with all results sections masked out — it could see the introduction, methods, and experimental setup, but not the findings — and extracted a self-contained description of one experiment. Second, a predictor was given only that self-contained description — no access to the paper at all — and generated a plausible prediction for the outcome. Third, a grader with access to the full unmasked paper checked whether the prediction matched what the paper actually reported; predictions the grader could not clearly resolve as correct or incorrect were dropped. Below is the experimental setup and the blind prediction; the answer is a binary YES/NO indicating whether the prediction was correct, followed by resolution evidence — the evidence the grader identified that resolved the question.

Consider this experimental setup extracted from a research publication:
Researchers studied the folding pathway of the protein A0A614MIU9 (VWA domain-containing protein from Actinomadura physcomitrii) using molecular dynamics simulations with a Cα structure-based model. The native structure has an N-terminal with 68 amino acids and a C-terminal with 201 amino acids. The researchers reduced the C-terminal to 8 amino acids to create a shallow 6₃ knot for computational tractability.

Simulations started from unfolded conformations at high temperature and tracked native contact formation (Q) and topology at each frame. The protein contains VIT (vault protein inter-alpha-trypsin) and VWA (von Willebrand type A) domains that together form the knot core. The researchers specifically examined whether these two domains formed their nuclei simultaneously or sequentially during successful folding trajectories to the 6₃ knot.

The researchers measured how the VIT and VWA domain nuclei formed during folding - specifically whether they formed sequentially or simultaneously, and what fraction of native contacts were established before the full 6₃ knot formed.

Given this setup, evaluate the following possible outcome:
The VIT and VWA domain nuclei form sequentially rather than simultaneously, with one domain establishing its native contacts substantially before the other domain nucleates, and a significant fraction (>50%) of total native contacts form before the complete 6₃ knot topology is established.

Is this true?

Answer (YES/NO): YES